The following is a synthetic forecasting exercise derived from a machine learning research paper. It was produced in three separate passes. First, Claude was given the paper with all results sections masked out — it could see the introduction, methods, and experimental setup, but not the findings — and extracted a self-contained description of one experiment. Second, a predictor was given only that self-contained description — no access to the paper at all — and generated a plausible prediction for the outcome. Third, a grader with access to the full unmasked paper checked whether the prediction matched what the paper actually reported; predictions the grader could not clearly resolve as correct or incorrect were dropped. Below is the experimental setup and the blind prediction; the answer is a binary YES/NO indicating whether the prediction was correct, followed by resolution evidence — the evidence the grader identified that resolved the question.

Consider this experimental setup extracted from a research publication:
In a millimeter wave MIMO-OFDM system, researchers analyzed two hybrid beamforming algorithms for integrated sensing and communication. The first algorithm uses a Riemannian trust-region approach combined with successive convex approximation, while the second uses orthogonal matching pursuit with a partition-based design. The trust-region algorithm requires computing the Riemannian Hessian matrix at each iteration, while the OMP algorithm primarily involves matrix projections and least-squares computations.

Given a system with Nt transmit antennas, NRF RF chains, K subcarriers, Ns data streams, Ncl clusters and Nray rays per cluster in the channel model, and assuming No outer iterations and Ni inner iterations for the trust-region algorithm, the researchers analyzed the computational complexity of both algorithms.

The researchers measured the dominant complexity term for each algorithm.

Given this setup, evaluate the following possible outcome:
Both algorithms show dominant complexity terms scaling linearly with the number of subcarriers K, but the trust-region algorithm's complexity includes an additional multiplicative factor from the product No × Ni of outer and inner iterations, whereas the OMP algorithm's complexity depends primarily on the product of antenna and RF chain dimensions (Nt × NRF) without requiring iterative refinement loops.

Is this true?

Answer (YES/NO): YES